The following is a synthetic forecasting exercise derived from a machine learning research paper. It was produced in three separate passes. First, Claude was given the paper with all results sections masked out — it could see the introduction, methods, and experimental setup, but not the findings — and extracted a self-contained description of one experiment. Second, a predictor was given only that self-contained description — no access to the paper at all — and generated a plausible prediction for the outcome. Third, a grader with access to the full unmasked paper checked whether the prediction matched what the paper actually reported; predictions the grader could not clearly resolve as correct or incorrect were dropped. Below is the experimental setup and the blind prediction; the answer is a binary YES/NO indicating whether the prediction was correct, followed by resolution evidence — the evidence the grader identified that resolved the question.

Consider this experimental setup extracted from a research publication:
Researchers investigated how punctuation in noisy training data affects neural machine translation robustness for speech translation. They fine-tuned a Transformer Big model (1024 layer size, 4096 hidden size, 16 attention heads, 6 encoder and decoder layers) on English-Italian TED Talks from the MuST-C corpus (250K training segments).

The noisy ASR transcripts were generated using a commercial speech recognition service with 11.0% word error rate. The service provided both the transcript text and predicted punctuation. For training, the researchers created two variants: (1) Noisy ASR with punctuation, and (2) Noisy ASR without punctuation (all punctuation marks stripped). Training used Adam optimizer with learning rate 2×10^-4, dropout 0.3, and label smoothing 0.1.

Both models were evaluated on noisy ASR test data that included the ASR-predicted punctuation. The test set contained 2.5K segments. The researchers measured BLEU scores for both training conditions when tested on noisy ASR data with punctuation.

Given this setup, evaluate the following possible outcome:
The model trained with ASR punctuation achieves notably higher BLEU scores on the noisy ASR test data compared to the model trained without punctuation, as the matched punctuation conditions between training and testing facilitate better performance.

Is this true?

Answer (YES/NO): NO